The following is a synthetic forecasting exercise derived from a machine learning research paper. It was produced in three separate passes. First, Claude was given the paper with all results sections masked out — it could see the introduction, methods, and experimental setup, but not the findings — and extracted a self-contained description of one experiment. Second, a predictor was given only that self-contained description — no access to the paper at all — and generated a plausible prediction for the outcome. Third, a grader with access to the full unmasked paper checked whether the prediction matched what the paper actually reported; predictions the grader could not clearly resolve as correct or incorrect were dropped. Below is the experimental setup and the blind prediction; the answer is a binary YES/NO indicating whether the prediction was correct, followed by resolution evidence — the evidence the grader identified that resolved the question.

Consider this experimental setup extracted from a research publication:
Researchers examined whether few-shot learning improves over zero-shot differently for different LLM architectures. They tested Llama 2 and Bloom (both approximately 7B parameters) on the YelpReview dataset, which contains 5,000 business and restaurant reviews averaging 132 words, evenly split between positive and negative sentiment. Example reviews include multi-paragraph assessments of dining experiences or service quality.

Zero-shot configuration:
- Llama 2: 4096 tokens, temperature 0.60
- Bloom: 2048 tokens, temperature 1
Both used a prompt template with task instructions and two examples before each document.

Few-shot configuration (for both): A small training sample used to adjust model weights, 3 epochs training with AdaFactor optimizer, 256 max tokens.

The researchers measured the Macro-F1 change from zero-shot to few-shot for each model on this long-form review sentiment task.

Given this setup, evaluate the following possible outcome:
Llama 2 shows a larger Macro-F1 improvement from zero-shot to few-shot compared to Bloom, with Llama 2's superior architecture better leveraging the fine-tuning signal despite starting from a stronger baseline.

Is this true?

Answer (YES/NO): NO